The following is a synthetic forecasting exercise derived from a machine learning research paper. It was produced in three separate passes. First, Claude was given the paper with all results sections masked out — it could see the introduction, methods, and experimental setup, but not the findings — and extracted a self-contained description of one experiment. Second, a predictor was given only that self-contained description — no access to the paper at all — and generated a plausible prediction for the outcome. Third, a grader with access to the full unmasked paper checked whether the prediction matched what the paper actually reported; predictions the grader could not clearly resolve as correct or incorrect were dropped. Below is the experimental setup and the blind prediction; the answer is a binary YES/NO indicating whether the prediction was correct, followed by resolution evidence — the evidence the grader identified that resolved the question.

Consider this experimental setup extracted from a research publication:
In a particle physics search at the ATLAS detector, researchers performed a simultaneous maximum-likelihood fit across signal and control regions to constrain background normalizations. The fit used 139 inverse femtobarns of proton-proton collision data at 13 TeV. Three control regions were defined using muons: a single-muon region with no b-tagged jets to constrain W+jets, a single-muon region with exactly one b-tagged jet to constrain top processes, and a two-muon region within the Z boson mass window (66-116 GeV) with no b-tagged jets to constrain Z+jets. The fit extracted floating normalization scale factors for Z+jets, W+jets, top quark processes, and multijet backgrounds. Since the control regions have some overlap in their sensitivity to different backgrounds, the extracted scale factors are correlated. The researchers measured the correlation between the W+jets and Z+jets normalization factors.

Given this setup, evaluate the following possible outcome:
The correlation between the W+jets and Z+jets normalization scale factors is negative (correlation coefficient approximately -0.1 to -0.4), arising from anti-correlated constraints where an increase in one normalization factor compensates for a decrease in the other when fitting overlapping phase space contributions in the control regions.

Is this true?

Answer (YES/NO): NO